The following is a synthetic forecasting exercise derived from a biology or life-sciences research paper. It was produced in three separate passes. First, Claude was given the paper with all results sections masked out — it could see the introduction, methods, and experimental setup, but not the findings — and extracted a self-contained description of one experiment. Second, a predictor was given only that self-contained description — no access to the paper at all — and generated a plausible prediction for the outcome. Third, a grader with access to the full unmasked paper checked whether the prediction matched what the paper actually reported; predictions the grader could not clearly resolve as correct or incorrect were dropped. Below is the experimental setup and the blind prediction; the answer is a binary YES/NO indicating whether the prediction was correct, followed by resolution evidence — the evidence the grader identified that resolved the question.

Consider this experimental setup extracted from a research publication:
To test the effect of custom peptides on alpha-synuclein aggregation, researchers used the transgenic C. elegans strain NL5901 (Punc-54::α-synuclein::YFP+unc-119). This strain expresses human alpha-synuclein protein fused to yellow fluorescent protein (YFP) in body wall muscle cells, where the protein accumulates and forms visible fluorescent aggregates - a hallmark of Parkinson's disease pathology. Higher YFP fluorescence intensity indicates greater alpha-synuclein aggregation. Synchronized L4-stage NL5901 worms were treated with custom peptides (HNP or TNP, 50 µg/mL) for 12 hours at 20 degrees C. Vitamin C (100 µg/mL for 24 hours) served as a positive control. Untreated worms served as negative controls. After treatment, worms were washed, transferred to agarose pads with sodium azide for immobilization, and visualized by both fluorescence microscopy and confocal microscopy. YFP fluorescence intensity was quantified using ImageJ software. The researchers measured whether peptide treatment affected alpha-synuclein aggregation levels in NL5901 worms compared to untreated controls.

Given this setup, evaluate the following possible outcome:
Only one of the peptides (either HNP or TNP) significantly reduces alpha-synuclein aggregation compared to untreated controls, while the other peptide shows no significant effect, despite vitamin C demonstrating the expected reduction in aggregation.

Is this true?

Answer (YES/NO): NO